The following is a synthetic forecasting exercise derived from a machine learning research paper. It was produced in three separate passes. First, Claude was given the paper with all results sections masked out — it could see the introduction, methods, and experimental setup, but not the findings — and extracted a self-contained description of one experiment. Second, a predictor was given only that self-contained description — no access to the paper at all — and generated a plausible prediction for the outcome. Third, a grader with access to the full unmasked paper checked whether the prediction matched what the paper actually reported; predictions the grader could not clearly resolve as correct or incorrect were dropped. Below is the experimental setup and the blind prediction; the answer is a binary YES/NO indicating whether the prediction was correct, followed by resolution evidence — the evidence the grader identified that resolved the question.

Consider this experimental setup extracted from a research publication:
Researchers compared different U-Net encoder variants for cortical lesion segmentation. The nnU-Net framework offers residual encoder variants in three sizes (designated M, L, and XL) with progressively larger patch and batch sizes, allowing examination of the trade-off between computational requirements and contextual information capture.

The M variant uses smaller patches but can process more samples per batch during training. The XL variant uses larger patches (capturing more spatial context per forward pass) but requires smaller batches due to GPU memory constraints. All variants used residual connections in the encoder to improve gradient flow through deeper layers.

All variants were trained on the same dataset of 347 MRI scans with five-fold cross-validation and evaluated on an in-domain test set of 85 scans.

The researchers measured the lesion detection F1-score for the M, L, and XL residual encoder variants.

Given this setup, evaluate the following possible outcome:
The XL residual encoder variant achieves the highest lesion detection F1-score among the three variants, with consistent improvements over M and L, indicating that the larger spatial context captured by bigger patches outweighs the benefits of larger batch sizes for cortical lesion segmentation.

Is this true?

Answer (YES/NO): NO